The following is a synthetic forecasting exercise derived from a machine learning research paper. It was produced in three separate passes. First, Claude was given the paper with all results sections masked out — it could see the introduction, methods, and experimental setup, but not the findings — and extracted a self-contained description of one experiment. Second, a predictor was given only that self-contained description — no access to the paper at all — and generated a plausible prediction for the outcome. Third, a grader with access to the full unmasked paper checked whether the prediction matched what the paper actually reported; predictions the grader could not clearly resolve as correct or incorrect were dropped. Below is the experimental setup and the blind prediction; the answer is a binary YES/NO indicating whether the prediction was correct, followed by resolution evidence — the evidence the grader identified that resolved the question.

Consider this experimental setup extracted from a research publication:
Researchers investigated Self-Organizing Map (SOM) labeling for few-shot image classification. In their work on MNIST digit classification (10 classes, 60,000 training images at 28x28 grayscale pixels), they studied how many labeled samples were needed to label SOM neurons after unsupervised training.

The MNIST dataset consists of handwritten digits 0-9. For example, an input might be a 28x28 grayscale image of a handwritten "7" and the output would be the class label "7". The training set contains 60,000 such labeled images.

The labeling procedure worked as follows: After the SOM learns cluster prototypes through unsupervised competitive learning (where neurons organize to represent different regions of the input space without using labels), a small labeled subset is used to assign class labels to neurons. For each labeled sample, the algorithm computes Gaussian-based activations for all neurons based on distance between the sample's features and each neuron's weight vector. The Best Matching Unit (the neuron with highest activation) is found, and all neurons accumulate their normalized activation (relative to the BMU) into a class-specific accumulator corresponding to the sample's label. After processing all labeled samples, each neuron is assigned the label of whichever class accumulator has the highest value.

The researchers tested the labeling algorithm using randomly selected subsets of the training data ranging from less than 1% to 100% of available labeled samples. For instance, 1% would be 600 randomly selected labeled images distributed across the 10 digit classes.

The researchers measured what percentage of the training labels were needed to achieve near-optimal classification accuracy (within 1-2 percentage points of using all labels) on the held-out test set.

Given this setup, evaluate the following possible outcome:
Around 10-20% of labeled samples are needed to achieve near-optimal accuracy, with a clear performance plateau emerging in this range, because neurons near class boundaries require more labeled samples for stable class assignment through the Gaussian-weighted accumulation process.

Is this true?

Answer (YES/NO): NO